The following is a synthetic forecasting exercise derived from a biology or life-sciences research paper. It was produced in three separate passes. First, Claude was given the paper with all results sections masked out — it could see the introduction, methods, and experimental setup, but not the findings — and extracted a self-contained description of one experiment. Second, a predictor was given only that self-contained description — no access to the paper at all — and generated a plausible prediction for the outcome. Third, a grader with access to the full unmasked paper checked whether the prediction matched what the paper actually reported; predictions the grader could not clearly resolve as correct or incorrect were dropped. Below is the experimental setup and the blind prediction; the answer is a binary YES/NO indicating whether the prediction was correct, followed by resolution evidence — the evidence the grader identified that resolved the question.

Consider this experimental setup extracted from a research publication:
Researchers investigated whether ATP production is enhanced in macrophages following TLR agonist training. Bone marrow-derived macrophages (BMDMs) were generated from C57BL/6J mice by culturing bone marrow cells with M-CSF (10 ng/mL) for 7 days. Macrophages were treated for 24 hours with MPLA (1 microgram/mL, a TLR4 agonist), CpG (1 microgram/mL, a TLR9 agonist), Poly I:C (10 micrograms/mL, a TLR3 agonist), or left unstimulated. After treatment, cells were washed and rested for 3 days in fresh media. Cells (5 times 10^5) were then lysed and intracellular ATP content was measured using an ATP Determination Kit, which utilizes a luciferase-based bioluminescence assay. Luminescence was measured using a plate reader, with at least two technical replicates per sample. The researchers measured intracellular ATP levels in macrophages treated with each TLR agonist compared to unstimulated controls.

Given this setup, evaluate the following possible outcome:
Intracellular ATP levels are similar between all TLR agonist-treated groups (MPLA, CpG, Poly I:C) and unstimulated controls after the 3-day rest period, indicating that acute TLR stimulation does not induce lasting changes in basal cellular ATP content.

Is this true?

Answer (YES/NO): NO